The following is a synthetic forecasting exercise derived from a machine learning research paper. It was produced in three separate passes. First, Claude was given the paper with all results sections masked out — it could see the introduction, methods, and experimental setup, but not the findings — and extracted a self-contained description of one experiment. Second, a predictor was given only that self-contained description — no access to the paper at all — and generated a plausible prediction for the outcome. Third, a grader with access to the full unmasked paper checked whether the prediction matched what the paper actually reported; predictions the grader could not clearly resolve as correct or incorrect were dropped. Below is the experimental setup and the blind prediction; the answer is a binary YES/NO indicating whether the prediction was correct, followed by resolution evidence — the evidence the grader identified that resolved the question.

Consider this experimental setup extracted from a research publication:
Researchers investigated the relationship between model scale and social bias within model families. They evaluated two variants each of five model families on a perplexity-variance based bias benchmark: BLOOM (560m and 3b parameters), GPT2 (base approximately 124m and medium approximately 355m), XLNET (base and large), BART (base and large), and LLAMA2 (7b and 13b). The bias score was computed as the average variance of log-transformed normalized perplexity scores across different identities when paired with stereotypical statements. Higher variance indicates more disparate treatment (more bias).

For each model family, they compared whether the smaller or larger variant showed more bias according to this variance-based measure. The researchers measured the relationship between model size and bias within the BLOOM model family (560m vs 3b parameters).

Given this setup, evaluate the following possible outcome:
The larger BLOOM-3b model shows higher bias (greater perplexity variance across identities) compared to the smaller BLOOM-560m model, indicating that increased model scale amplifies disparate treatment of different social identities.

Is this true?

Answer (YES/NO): NO